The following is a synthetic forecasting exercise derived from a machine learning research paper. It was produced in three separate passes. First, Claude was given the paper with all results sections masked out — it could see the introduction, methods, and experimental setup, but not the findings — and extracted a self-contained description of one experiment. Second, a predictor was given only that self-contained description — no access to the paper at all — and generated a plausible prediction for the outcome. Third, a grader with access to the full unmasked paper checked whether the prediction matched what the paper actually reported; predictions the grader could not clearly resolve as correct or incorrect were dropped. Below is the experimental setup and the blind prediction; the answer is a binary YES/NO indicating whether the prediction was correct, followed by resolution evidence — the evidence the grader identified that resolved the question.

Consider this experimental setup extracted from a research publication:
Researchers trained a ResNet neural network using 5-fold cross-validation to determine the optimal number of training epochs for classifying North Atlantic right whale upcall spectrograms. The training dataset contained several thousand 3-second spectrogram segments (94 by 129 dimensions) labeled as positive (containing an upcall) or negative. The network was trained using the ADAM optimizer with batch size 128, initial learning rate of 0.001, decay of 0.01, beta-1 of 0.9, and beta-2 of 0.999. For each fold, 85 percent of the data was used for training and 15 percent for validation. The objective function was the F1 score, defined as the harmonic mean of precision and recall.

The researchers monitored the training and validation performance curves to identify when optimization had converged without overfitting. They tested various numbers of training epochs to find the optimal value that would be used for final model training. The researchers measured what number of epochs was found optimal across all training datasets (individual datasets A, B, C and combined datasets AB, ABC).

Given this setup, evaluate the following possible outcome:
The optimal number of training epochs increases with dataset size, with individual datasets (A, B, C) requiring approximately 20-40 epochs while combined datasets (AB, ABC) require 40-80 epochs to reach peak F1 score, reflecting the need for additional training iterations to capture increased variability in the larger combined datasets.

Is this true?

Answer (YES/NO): NO